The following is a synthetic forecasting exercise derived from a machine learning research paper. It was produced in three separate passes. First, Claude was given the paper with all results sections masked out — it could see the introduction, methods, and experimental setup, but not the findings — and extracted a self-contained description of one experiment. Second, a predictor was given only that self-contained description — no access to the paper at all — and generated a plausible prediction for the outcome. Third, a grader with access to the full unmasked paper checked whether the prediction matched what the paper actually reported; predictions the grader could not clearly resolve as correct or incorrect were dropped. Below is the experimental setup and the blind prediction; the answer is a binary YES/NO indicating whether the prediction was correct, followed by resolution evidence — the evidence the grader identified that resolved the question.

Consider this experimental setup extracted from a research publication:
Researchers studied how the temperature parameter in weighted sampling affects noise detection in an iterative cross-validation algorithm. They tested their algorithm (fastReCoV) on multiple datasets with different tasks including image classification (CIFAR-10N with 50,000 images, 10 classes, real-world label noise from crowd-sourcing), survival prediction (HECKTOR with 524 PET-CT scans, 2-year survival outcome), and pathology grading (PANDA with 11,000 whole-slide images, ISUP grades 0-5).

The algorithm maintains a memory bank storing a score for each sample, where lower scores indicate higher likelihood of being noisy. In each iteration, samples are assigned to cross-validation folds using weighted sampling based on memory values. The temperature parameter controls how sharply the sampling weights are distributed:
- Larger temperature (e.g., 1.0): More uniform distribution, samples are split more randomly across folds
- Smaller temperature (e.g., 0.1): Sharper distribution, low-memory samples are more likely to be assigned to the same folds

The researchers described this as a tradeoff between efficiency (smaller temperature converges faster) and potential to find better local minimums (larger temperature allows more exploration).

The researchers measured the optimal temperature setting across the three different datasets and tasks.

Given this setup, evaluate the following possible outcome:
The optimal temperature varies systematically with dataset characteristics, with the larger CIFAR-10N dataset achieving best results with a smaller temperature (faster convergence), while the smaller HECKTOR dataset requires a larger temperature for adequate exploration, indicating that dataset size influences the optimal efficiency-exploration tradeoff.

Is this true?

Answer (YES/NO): NO